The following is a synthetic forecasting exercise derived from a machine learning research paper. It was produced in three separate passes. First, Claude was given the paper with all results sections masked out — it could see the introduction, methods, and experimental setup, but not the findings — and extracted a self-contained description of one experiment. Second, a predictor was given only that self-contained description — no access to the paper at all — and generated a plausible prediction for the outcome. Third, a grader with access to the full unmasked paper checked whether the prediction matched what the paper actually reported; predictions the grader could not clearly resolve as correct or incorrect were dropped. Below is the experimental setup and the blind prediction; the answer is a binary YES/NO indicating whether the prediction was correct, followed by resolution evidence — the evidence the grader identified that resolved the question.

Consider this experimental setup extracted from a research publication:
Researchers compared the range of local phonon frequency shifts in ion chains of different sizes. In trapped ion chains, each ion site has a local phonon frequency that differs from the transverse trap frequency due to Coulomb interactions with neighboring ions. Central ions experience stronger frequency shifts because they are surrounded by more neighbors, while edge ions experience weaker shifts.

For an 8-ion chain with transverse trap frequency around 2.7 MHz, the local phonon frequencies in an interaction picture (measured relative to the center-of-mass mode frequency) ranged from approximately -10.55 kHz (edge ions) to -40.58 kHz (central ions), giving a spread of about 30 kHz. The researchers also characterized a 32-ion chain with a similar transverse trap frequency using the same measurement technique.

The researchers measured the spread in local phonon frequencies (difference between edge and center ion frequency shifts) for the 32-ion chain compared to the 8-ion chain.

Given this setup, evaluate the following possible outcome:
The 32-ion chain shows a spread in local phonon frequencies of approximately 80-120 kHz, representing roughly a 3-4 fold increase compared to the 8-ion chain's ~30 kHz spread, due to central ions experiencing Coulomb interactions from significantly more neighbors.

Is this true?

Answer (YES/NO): NO